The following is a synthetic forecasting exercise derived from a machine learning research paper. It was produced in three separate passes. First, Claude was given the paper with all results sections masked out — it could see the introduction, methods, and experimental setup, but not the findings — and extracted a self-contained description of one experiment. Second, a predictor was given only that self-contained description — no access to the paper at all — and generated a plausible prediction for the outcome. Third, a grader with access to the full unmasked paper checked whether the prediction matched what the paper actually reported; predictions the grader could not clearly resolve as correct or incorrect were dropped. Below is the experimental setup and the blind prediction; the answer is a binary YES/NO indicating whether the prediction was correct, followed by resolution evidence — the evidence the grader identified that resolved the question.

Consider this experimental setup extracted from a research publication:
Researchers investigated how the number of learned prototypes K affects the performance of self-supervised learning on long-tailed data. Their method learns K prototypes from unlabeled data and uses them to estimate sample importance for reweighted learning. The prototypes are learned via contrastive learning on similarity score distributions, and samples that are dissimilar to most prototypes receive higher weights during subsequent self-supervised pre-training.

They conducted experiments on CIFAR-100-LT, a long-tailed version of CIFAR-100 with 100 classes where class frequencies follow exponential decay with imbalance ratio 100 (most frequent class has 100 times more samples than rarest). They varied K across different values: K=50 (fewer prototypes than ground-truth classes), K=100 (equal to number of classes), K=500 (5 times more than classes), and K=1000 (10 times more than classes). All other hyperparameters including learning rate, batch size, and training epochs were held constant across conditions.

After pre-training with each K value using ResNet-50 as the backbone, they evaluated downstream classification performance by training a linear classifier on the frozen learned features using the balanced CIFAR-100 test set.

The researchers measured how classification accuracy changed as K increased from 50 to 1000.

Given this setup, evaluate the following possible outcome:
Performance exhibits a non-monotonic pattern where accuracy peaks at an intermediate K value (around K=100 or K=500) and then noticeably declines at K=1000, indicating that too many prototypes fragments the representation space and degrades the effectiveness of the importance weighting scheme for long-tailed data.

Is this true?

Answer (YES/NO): NO